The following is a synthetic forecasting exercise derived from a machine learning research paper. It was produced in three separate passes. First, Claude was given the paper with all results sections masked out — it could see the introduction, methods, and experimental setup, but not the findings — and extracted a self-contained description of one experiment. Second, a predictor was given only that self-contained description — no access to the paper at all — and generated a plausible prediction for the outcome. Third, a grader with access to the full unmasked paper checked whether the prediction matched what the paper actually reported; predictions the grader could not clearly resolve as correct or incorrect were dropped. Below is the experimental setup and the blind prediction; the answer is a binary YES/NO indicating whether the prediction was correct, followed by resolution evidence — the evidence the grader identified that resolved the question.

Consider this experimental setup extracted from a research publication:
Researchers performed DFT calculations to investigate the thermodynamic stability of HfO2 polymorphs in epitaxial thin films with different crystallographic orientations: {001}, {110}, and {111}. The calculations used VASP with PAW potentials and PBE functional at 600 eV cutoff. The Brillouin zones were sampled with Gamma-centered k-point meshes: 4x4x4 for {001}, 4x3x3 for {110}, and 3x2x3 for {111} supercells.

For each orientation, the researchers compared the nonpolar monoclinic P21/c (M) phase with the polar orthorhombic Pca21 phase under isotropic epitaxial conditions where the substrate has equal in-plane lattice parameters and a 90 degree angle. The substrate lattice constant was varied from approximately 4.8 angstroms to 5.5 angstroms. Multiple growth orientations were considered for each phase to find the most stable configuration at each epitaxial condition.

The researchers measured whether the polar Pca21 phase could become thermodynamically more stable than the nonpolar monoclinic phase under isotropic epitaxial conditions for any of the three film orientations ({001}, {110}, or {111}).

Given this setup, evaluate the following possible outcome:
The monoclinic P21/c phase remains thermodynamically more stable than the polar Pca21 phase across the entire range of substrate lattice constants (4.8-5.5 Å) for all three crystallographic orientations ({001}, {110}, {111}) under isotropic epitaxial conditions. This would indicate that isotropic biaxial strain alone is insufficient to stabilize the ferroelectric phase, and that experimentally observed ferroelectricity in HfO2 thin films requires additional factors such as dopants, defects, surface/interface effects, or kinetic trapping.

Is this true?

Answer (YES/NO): NO